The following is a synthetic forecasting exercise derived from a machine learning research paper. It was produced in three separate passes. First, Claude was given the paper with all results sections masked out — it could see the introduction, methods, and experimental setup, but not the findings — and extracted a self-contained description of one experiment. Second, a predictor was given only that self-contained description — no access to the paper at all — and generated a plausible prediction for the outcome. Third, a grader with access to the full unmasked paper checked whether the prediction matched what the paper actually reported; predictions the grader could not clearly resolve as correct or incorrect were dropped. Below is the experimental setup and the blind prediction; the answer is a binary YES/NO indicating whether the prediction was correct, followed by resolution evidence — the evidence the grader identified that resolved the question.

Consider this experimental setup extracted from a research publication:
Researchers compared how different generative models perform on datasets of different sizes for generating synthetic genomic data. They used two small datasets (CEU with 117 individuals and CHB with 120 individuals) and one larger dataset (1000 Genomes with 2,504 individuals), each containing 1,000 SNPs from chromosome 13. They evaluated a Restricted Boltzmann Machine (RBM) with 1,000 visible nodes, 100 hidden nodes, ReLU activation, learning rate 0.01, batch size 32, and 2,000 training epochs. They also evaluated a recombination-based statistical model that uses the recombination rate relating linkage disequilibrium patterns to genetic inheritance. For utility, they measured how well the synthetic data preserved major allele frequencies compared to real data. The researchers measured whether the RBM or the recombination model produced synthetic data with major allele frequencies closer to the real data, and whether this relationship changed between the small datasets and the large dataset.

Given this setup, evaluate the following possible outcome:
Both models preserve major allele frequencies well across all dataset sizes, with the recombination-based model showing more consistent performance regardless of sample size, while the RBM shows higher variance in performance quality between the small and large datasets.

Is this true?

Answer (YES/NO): NO